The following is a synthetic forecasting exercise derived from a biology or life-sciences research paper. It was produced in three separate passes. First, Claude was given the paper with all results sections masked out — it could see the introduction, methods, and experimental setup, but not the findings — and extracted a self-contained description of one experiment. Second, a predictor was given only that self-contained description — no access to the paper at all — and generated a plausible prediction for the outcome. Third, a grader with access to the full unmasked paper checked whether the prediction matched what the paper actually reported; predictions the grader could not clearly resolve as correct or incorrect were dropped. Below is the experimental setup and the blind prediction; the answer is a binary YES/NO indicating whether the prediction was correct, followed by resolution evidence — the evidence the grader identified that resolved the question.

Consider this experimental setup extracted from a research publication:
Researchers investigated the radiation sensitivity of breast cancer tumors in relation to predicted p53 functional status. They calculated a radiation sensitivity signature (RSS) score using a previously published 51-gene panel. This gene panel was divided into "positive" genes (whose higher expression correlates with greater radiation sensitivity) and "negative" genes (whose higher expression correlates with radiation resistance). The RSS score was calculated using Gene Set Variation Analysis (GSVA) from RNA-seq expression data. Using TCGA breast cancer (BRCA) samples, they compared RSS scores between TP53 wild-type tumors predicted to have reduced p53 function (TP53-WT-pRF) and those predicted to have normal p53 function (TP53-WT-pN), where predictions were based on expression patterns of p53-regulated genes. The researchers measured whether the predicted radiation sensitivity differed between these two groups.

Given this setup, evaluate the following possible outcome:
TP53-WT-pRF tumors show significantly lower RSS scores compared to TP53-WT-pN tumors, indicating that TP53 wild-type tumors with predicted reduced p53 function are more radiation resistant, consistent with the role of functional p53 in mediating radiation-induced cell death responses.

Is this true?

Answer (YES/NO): NO